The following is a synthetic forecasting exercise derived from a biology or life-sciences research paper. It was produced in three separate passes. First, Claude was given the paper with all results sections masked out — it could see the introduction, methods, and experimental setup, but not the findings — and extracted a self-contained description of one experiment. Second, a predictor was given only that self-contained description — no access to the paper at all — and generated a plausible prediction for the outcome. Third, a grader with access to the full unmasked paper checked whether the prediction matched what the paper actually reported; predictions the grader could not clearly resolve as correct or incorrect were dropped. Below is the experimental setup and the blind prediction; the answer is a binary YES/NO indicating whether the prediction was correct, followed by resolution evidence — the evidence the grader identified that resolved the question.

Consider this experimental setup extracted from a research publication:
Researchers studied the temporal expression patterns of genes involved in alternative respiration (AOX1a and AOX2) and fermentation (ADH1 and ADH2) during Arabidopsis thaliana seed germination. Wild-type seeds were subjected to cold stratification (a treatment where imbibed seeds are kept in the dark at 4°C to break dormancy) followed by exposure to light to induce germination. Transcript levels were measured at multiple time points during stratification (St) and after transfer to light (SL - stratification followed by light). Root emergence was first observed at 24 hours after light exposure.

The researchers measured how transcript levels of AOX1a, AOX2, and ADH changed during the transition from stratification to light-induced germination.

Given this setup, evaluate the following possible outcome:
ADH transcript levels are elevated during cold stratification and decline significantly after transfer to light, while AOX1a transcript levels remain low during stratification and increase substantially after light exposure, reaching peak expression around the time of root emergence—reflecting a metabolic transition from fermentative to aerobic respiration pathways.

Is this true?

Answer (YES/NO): NO